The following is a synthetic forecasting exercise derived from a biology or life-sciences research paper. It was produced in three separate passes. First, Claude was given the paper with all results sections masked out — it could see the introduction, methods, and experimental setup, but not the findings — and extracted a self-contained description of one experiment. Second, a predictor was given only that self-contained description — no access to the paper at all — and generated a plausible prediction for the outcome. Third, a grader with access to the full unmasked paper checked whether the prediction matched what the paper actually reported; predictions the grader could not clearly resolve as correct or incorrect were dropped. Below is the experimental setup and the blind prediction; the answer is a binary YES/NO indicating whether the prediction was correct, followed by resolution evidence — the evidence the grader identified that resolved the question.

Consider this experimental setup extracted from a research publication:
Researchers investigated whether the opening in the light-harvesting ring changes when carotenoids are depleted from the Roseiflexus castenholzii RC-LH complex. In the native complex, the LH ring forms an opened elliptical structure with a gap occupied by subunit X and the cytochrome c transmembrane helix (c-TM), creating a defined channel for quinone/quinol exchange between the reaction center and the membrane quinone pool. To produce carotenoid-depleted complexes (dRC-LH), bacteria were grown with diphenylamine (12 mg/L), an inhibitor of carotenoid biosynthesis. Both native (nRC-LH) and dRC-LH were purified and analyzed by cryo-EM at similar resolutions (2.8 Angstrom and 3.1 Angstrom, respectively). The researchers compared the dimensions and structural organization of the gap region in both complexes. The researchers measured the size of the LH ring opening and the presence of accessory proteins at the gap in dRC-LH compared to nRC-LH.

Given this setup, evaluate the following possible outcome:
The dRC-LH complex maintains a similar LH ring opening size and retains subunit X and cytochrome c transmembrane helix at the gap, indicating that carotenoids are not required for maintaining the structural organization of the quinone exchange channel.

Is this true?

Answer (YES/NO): NO